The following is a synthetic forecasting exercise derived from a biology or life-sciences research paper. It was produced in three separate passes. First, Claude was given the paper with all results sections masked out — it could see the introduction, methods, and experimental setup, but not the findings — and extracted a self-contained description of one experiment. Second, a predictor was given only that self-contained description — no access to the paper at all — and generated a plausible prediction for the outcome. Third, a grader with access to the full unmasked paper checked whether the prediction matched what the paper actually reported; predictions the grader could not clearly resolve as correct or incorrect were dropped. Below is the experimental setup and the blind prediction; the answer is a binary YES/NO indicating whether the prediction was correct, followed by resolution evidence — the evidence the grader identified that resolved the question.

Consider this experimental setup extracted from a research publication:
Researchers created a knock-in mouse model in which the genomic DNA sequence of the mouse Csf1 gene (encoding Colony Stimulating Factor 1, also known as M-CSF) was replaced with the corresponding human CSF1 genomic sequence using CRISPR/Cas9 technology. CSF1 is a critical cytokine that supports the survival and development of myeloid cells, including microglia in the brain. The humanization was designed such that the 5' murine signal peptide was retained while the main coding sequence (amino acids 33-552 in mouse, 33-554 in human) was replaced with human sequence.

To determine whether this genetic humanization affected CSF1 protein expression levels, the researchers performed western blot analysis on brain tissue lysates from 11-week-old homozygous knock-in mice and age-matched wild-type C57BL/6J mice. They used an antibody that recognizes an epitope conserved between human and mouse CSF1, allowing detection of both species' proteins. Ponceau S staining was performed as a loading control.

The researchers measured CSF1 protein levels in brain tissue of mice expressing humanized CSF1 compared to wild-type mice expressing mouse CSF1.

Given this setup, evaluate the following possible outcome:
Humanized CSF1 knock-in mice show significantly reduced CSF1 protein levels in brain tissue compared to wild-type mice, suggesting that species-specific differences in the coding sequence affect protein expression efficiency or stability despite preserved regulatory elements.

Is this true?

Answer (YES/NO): NO